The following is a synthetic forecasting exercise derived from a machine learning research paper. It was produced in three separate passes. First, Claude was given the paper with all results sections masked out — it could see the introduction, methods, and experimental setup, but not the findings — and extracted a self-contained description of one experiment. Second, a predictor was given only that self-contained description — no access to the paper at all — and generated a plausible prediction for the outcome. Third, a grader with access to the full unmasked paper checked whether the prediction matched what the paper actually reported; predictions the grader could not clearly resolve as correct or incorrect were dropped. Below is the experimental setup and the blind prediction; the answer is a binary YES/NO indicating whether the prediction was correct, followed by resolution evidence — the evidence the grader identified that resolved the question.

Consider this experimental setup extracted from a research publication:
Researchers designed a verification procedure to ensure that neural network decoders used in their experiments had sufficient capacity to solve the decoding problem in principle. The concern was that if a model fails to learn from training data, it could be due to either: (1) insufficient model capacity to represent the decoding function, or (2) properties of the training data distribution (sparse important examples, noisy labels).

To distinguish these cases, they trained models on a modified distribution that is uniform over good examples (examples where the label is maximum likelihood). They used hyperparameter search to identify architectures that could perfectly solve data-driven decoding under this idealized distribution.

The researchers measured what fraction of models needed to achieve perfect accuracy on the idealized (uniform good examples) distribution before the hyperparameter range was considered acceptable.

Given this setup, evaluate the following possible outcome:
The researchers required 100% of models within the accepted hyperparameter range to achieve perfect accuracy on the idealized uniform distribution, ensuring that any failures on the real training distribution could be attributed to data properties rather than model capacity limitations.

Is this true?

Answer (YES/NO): NO